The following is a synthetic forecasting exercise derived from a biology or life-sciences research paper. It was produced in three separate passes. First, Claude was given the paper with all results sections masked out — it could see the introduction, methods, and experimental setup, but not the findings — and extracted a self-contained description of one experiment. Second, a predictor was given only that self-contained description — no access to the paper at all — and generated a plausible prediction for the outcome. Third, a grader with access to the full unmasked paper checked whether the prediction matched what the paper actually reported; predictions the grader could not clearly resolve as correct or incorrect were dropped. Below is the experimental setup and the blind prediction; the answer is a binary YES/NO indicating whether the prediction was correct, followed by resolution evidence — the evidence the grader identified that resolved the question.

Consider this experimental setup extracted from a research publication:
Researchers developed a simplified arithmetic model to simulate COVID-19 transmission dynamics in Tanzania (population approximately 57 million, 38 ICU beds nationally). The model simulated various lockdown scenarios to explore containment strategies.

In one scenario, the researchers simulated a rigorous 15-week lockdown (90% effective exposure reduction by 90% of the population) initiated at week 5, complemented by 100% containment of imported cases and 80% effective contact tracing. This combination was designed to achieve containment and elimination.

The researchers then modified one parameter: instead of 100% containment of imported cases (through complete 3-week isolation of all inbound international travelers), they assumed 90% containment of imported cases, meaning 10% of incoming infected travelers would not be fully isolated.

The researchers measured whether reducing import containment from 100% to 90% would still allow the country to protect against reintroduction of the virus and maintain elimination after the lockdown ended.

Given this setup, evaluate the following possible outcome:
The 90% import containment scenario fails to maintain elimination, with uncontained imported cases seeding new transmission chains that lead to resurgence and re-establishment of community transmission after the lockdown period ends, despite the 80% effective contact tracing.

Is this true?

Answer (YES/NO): YES